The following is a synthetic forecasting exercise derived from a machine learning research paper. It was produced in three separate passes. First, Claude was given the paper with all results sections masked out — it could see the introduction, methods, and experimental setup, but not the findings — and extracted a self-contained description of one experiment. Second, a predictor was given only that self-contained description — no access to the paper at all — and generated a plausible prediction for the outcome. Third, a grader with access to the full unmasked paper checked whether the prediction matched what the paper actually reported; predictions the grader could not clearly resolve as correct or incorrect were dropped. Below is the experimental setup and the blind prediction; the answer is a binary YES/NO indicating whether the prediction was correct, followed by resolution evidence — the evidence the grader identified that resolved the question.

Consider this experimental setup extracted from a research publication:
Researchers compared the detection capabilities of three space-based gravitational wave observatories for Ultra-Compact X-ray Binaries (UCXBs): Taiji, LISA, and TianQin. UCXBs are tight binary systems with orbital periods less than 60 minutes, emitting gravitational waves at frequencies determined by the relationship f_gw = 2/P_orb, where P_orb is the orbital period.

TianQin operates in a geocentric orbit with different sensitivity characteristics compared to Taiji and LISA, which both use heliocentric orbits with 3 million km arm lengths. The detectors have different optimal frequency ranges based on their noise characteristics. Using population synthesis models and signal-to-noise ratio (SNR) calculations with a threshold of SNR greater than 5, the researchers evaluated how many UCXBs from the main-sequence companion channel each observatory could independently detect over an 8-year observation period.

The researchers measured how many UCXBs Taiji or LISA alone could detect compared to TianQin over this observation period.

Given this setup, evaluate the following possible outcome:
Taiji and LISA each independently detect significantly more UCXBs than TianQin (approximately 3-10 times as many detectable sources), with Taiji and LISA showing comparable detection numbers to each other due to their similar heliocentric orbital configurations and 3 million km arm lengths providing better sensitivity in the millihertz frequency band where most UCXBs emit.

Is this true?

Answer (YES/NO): NO